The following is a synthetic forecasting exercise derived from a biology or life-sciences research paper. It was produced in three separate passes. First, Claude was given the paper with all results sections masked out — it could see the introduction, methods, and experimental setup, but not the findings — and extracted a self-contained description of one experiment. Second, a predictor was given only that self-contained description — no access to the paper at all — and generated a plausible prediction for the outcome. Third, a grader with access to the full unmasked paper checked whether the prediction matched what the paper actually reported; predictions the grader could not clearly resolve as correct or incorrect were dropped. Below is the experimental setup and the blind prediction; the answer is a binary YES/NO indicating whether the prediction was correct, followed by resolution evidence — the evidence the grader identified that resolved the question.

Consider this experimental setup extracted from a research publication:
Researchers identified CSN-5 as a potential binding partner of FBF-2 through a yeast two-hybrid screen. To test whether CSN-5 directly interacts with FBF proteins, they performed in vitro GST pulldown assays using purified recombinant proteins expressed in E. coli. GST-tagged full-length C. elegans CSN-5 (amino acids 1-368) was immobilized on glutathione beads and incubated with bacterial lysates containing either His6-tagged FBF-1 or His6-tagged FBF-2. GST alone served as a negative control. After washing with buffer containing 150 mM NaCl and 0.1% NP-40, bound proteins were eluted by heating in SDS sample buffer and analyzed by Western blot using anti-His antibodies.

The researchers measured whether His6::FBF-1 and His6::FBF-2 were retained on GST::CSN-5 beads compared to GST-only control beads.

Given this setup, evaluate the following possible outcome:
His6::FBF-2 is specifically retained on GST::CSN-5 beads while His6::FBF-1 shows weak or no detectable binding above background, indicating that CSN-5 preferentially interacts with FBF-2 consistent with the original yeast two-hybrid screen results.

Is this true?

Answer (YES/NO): NO